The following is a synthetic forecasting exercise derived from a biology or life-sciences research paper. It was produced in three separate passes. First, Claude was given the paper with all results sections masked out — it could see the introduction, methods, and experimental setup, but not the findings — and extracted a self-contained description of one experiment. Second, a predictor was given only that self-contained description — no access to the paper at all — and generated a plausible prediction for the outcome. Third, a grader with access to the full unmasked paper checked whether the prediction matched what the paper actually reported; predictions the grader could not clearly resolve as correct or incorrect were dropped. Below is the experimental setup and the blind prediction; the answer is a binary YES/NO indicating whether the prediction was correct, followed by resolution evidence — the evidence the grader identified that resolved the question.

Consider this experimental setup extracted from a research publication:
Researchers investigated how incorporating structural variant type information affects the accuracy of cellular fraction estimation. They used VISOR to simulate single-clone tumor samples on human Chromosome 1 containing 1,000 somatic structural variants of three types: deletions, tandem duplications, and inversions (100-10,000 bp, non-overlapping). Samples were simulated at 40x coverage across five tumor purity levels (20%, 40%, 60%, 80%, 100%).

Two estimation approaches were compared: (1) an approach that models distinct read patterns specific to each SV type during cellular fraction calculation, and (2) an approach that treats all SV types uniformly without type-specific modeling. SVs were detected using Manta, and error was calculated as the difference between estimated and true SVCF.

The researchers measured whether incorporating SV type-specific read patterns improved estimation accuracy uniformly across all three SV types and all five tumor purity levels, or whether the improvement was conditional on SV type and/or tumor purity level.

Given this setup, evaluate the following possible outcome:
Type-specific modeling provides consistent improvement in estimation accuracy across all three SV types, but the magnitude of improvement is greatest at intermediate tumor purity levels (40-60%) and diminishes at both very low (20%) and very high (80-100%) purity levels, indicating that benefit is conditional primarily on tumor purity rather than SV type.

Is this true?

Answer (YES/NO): NO